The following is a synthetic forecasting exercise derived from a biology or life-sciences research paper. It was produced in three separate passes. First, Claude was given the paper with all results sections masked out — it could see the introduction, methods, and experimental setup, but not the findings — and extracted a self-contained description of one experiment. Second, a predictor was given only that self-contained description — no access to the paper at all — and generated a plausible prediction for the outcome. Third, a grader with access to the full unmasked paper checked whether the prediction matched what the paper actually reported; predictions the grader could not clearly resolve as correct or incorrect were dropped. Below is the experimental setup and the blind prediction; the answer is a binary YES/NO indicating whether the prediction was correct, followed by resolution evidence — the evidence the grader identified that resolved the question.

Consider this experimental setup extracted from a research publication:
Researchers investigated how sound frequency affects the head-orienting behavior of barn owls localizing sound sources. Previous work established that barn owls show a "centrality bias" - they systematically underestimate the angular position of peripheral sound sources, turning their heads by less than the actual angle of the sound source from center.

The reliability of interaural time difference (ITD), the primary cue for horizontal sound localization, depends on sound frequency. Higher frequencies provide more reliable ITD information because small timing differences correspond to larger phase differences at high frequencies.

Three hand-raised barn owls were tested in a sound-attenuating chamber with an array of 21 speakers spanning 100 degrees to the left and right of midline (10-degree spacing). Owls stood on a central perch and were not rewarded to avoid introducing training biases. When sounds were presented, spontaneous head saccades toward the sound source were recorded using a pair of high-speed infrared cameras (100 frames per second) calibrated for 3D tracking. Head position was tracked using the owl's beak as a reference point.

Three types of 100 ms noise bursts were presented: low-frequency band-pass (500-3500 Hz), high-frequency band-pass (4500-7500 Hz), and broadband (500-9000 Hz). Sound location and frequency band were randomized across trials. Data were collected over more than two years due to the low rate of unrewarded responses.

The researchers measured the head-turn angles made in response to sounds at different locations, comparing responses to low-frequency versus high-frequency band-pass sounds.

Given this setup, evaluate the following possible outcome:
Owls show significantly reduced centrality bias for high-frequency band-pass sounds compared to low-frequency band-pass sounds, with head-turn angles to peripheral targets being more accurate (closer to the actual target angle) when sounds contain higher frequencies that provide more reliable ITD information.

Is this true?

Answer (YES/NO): NO